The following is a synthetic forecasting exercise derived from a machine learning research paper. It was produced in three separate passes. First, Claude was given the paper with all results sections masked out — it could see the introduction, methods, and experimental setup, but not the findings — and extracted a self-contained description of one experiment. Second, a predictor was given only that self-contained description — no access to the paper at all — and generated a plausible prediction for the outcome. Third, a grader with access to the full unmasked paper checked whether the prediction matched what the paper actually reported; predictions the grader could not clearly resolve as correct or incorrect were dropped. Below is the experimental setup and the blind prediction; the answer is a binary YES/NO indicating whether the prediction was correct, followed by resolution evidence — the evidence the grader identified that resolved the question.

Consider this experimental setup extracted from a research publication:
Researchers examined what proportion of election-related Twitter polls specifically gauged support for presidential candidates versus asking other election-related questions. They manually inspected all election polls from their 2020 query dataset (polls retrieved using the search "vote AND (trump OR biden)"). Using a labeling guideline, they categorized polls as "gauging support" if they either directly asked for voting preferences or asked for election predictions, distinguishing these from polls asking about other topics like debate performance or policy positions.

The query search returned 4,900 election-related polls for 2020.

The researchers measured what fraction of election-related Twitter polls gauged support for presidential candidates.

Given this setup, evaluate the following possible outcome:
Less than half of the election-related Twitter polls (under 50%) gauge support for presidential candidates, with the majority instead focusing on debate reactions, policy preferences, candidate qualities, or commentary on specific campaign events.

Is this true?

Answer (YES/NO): YES